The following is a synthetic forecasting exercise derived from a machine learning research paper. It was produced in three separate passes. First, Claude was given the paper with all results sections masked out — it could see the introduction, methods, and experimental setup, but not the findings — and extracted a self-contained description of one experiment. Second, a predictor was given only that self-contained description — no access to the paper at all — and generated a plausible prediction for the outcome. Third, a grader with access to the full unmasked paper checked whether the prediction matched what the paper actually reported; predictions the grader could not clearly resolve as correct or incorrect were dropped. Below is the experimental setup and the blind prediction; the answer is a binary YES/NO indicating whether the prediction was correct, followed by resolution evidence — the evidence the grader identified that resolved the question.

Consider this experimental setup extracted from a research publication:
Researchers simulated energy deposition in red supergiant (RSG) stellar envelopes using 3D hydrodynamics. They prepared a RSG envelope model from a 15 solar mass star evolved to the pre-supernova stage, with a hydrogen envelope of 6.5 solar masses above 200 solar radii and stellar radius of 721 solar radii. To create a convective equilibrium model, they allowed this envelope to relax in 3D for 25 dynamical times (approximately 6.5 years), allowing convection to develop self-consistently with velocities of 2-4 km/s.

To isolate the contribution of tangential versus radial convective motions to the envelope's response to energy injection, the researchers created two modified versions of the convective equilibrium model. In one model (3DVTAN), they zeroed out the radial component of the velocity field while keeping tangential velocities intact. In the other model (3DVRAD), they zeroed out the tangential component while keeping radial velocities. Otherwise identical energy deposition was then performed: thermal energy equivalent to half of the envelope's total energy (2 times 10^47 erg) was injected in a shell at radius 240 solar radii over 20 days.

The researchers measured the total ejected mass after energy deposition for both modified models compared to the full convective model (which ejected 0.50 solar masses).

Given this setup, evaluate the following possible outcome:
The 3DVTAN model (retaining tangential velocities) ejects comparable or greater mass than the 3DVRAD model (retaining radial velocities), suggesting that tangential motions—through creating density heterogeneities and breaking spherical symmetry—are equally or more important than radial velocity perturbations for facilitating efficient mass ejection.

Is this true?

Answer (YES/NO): NO